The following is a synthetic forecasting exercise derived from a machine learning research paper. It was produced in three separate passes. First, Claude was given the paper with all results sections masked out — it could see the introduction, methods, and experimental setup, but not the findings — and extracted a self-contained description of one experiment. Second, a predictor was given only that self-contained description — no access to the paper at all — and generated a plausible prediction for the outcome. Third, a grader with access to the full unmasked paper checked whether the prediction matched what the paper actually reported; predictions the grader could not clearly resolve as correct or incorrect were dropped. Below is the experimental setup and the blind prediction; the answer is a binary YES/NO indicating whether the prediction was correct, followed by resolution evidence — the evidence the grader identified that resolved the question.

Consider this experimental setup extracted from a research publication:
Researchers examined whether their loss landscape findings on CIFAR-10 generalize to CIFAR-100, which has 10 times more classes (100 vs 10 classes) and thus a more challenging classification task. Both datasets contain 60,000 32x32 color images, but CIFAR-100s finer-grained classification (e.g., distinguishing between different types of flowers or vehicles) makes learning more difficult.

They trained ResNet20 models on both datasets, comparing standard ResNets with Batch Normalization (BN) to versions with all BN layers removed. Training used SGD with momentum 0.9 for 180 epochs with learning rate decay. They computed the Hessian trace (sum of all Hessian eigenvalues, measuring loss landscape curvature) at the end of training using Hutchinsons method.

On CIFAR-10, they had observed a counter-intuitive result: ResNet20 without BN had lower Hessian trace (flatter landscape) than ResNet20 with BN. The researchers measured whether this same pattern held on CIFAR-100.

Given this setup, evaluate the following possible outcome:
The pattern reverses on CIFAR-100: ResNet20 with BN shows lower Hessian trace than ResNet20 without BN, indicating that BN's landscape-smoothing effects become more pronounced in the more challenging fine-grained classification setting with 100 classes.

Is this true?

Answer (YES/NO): NO